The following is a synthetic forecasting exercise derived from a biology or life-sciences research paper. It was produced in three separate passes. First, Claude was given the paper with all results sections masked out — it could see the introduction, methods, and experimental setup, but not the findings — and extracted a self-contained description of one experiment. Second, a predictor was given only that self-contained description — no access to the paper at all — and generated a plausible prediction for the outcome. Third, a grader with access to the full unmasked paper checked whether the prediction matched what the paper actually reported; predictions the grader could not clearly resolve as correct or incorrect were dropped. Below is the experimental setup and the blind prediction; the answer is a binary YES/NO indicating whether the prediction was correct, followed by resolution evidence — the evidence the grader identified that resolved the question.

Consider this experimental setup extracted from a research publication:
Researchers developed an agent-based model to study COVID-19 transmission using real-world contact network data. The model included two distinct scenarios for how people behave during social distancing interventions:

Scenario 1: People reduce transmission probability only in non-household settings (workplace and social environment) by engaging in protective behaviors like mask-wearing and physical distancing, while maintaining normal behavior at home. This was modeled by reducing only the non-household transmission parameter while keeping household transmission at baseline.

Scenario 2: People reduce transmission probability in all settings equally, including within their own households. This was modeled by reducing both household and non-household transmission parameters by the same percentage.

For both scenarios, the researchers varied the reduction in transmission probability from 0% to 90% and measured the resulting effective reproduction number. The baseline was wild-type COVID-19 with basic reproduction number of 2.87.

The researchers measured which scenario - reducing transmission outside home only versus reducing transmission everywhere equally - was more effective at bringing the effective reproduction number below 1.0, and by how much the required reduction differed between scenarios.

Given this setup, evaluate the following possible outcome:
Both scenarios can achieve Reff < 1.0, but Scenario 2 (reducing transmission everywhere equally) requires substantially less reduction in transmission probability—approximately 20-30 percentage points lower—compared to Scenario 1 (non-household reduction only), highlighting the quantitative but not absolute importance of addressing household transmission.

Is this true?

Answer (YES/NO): NO